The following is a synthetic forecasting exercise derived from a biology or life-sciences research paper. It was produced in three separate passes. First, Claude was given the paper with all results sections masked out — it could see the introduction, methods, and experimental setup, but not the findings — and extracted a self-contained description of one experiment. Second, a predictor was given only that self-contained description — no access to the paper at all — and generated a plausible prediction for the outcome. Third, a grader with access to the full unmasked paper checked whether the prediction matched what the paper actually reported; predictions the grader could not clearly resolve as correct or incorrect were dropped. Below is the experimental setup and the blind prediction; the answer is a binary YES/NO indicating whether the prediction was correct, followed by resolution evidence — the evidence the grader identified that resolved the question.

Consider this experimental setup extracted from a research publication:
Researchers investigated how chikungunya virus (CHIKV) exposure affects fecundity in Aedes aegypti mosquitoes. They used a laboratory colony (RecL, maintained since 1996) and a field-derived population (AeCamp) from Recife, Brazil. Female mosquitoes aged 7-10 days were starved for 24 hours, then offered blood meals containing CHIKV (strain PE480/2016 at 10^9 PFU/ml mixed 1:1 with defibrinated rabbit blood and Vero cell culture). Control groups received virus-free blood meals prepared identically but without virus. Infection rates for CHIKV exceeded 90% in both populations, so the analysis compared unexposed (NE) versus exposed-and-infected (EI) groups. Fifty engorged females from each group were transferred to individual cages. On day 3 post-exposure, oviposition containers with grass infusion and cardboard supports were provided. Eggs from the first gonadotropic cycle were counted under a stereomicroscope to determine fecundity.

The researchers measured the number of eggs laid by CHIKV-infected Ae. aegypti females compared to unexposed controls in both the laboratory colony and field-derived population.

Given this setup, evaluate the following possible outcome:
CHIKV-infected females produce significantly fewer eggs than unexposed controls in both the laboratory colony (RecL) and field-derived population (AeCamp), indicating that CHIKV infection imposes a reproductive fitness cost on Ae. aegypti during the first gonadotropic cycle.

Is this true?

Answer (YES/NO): NO